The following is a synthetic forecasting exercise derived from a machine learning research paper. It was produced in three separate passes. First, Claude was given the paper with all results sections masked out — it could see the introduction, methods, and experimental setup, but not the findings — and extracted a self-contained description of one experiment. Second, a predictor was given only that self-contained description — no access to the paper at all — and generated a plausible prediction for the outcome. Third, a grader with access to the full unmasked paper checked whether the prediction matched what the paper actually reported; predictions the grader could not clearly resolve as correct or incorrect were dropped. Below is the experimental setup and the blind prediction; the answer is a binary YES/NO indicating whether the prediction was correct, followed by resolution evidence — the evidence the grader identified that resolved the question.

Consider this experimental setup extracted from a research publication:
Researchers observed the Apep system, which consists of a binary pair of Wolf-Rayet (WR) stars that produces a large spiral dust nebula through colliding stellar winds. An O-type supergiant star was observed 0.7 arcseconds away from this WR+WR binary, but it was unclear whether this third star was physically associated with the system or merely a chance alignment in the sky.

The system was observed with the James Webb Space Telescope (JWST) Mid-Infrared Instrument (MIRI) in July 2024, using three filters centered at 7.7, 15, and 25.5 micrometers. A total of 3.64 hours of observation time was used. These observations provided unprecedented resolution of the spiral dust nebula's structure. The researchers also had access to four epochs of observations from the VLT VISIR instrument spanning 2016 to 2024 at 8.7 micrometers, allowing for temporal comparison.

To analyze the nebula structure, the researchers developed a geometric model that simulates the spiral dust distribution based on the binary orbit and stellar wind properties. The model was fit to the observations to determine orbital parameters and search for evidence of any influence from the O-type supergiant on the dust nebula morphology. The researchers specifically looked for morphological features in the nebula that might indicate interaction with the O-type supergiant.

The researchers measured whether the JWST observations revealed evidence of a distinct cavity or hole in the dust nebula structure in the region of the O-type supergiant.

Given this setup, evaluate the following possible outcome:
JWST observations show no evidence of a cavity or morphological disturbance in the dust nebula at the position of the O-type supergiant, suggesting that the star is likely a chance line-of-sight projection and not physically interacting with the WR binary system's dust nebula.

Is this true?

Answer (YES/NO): NO